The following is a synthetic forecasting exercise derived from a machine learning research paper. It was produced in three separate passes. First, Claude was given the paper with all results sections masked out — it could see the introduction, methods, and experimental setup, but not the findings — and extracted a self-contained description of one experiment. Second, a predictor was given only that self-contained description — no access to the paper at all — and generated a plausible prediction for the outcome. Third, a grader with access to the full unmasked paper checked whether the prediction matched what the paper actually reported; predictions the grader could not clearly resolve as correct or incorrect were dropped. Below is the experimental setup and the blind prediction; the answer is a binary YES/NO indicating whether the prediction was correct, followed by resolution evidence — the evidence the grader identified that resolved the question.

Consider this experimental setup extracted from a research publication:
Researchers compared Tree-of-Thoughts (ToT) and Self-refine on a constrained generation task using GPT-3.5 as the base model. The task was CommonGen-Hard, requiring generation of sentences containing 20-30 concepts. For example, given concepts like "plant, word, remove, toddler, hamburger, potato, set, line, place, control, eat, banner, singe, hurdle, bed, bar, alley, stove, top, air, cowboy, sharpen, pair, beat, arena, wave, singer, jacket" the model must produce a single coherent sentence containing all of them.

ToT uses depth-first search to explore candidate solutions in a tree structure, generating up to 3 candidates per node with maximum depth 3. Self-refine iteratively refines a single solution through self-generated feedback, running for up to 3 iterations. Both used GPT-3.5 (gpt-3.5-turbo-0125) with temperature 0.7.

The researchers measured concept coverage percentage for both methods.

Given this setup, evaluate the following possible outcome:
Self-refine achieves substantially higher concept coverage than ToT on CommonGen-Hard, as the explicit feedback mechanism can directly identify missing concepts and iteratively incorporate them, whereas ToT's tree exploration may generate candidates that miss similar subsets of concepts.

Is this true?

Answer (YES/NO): YES